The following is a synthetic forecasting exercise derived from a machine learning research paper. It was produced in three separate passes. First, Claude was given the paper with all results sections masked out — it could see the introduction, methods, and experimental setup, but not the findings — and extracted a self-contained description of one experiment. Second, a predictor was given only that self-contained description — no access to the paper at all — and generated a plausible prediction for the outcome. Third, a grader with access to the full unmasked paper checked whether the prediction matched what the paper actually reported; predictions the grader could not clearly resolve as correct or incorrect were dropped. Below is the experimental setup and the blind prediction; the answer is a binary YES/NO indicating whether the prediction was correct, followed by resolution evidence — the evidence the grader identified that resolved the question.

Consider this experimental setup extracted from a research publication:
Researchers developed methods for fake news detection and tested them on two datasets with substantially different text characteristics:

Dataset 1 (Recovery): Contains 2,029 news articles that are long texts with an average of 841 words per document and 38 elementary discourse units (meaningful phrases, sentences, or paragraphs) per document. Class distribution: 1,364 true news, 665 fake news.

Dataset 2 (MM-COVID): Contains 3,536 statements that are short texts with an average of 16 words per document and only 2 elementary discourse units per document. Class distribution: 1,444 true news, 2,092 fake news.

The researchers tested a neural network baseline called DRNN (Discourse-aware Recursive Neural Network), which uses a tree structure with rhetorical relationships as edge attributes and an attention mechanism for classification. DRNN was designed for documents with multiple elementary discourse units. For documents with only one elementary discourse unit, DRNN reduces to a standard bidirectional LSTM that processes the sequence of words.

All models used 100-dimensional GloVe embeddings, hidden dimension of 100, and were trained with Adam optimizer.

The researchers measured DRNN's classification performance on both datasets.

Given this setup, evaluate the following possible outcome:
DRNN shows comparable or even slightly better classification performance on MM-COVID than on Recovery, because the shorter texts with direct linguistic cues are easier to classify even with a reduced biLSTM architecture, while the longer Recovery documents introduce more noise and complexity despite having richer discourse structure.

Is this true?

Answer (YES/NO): NO